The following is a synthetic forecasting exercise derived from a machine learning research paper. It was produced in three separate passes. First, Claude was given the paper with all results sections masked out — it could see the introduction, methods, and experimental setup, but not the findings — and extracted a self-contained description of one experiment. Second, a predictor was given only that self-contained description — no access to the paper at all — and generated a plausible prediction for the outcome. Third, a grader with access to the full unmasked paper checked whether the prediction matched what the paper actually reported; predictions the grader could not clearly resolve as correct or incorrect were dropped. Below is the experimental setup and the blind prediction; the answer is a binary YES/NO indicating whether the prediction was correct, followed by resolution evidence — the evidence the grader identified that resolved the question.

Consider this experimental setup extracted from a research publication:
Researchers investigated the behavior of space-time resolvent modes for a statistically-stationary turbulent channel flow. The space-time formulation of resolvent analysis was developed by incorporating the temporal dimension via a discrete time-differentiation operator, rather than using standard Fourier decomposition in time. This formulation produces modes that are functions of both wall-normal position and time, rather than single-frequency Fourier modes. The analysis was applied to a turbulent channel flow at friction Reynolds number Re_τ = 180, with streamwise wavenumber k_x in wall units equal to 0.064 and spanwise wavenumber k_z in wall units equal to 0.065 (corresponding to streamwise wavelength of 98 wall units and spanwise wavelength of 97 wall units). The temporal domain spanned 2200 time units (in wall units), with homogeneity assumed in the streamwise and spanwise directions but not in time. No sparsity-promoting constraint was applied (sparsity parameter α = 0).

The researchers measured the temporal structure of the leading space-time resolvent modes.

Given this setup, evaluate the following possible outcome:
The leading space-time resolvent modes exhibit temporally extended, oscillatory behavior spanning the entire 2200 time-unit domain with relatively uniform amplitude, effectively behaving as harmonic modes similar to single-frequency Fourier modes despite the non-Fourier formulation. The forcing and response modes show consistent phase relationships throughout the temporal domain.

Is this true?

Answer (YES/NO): YES